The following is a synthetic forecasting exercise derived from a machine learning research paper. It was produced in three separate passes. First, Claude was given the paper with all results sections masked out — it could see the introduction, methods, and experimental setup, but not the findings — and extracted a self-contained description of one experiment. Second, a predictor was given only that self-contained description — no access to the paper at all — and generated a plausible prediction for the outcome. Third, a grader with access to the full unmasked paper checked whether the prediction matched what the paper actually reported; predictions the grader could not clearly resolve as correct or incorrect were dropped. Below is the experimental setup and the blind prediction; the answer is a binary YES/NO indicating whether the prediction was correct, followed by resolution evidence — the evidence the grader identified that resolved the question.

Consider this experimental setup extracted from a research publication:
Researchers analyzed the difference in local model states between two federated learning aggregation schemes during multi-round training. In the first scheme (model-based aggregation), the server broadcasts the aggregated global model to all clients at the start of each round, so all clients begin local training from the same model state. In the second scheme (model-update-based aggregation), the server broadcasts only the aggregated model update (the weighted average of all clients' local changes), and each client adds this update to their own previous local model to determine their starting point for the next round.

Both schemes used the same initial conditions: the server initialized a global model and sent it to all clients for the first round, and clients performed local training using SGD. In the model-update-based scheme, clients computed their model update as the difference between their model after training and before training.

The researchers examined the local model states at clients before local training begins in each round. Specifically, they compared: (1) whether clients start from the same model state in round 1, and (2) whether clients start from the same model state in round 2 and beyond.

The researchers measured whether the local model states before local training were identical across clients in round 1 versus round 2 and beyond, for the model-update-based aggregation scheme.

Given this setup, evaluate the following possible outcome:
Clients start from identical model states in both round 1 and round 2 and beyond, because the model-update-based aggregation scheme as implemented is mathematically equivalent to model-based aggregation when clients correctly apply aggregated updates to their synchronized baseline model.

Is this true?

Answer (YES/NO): NO